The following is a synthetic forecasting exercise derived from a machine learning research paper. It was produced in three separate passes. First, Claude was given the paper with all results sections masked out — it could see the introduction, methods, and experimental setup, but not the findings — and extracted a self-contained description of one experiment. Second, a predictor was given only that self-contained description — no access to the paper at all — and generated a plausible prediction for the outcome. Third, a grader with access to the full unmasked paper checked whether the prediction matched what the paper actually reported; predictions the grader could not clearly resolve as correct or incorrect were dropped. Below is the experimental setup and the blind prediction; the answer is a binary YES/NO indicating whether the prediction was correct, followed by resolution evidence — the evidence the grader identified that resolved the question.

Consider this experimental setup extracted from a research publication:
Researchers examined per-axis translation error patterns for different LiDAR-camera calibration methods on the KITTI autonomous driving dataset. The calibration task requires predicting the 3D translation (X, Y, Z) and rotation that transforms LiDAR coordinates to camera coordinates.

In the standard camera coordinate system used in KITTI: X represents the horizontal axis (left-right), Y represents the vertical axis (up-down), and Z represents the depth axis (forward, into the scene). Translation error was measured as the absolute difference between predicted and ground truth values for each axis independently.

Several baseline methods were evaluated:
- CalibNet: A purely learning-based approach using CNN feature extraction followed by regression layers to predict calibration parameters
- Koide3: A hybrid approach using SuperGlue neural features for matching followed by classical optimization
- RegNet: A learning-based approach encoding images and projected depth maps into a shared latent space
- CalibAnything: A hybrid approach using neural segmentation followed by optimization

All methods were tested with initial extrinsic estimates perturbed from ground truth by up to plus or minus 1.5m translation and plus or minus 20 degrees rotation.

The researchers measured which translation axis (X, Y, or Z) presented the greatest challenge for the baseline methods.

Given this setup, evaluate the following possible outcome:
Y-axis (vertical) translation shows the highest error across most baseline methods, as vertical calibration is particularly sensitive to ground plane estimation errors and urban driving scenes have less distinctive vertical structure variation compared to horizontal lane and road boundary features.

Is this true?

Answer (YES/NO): NO